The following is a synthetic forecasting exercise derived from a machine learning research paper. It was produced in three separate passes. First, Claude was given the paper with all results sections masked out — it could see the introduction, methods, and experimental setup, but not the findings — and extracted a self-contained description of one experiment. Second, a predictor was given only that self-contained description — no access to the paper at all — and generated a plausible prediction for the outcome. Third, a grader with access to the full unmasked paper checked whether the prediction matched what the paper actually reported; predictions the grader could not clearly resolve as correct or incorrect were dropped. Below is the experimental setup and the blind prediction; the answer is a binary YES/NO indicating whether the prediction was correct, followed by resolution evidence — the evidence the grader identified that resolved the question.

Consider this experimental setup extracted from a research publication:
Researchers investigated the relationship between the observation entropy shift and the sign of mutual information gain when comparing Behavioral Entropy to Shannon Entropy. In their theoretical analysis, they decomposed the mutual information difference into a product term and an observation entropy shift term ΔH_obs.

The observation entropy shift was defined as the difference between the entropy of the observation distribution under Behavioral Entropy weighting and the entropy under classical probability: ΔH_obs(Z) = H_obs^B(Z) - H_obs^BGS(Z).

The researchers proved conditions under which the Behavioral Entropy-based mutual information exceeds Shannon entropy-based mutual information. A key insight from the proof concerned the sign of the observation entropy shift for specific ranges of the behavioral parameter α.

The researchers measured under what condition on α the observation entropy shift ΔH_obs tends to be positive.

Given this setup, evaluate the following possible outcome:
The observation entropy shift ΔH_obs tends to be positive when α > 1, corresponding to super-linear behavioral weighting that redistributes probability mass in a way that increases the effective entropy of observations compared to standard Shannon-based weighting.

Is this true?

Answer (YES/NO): NO